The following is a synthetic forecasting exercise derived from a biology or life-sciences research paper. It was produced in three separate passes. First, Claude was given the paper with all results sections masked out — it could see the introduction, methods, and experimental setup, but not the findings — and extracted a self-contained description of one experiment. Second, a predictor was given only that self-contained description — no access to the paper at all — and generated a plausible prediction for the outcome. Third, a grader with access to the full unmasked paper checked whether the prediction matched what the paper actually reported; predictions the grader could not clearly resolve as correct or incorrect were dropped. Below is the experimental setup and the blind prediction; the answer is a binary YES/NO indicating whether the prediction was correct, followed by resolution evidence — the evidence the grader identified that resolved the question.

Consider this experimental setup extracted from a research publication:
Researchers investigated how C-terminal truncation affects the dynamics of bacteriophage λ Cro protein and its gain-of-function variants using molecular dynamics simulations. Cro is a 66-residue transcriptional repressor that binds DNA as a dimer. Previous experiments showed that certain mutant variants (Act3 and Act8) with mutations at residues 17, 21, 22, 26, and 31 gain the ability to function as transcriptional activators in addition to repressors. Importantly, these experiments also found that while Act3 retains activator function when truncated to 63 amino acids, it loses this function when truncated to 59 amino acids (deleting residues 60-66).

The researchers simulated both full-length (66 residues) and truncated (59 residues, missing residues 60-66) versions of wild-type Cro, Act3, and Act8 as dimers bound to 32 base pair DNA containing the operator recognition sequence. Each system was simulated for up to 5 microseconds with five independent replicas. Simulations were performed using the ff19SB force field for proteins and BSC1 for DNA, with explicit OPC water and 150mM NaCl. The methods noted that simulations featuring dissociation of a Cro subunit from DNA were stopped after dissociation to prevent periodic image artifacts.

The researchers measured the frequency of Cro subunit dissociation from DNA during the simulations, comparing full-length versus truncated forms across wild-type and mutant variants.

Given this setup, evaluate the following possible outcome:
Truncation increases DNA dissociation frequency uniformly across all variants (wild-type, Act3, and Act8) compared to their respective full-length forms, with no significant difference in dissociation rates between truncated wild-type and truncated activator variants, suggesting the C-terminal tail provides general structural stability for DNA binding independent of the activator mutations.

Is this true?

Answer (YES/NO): NO